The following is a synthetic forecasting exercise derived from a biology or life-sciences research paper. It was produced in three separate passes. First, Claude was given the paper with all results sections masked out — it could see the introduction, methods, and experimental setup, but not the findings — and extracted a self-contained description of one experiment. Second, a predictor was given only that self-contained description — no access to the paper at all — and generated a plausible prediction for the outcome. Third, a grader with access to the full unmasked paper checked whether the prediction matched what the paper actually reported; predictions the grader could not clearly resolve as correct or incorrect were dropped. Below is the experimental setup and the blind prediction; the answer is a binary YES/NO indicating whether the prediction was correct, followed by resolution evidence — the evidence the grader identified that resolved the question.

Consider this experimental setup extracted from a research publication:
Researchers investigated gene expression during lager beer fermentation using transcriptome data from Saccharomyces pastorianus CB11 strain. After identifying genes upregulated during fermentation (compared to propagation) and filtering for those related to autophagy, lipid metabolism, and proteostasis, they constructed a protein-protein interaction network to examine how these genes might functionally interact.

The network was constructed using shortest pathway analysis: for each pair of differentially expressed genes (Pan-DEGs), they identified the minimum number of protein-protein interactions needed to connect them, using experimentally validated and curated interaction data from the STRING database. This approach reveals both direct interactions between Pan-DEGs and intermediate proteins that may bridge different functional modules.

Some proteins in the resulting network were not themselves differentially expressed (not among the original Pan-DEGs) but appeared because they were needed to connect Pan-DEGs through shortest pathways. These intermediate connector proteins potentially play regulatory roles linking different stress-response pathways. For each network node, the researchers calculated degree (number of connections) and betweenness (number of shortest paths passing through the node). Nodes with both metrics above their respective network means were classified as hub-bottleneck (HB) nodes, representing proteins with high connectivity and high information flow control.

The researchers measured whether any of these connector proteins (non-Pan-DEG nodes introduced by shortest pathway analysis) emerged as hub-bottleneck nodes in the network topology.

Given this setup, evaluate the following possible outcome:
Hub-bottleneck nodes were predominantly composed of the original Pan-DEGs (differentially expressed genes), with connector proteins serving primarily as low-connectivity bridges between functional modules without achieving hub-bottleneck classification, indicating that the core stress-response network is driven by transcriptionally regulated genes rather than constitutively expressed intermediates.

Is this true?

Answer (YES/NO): NO